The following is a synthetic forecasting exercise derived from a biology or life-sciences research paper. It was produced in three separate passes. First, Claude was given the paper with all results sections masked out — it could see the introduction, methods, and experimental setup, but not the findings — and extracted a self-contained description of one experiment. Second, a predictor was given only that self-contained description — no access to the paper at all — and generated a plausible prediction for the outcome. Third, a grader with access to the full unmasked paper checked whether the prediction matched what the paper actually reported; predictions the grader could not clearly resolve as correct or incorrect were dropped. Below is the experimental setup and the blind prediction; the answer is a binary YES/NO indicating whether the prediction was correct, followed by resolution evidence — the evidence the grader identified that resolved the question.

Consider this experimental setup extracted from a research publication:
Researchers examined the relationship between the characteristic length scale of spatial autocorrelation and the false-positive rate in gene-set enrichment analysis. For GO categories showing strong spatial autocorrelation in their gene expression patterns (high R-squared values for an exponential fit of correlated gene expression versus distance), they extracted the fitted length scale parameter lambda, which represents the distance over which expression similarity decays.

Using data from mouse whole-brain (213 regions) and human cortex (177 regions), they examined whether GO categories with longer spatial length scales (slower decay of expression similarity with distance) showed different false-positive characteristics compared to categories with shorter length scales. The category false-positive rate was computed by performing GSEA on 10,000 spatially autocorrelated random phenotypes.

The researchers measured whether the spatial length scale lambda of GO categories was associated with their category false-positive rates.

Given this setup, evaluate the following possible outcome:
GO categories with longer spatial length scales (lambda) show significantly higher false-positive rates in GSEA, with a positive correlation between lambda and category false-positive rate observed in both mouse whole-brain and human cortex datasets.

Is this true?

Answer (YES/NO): NO